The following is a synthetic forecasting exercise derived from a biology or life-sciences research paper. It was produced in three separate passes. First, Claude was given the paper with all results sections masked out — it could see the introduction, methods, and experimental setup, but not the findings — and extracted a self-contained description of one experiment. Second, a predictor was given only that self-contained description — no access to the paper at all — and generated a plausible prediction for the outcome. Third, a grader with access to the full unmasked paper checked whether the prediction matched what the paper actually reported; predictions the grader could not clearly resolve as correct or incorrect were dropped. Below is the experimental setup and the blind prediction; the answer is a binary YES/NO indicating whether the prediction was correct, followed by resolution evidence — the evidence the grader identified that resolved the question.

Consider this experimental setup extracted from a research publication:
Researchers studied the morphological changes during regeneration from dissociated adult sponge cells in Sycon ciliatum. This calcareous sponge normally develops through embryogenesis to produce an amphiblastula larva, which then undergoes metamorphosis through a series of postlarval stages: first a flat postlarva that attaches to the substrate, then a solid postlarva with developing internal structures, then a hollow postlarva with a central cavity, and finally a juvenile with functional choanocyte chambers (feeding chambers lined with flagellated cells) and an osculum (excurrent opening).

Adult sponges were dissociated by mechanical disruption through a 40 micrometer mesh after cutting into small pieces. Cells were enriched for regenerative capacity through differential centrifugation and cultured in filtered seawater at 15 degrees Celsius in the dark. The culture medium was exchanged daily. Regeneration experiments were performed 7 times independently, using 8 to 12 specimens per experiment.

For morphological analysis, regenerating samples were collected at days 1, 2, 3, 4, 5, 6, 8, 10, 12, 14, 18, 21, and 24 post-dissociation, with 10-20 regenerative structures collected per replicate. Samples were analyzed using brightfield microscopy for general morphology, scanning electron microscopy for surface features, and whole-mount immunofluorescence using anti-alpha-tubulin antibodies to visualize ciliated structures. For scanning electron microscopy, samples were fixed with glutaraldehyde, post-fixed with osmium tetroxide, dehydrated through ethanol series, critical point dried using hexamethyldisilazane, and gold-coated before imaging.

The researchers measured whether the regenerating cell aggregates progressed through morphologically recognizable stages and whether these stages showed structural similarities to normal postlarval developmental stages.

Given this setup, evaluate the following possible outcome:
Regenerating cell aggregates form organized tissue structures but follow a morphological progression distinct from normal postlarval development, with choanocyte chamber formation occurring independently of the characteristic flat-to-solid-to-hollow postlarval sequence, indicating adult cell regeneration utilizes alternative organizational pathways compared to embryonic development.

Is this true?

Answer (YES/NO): NO